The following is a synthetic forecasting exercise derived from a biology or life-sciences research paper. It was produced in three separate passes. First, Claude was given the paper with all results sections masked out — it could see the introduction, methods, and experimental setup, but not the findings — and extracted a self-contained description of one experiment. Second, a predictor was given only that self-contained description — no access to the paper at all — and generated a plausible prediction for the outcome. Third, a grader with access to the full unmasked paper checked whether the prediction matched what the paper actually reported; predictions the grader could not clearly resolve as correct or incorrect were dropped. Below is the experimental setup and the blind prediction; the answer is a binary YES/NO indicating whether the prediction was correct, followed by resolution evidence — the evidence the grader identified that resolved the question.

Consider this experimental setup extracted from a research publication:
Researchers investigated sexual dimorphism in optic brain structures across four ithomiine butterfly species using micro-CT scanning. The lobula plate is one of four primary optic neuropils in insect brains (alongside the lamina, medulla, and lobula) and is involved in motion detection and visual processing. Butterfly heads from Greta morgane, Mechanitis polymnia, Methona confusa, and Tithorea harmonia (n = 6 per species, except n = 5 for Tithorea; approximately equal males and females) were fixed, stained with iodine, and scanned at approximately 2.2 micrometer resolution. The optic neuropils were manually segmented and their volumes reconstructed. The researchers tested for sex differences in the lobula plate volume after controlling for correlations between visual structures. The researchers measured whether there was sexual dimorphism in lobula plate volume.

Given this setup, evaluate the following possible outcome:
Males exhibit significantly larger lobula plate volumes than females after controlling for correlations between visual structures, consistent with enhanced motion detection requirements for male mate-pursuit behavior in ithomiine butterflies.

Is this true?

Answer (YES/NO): NO